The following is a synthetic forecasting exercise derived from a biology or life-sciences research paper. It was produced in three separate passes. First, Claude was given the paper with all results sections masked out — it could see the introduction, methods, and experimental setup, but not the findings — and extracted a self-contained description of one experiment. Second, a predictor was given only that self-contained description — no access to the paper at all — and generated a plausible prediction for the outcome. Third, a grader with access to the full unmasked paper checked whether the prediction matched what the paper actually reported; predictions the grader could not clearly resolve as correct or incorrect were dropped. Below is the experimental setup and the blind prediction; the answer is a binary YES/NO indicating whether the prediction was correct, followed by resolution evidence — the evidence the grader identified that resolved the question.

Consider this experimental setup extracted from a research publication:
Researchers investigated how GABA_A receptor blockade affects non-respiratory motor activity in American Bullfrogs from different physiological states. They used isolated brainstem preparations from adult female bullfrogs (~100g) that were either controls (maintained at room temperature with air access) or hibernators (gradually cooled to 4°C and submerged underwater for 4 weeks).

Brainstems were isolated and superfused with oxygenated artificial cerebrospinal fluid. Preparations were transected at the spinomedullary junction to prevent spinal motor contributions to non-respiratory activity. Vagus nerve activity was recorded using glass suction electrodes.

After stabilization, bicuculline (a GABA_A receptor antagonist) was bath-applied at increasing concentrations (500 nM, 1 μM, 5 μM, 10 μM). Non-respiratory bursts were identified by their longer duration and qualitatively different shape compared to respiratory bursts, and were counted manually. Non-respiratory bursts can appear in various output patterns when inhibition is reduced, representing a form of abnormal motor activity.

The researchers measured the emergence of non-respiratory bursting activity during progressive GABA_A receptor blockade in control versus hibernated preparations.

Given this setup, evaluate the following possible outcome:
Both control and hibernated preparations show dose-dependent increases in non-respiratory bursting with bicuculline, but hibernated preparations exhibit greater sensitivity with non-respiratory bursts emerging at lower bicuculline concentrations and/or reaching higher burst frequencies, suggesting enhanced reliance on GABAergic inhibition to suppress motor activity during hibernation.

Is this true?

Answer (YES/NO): NO